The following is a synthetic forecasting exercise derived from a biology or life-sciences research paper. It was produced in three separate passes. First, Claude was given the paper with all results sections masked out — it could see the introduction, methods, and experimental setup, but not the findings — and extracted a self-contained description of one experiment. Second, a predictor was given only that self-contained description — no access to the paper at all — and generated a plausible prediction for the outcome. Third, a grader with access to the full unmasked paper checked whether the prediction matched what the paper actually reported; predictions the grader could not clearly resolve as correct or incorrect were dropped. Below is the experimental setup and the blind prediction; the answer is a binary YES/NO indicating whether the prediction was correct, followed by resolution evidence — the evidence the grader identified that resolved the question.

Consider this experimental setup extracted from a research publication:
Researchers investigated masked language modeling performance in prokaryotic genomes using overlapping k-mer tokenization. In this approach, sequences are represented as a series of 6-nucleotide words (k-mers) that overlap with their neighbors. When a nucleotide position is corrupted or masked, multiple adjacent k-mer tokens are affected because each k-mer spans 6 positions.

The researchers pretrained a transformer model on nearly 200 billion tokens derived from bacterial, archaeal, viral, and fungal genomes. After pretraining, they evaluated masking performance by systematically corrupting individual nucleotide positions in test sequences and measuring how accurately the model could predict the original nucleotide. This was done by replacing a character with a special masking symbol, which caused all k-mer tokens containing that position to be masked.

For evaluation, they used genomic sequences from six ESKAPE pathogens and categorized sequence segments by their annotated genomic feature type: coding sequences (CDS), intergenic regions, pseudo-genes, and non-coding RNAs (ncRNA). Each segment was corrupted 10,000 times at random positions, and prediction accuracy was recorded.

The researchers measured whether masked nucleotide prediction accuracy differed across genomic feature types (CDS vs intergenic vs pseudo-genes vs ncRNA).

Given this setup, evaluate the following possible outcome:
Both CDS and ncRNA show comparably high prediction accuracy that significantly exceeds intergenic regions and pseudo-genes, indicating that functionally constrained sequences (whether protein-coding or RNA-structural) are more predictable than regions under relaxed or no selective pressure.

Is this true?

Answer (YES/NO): NO